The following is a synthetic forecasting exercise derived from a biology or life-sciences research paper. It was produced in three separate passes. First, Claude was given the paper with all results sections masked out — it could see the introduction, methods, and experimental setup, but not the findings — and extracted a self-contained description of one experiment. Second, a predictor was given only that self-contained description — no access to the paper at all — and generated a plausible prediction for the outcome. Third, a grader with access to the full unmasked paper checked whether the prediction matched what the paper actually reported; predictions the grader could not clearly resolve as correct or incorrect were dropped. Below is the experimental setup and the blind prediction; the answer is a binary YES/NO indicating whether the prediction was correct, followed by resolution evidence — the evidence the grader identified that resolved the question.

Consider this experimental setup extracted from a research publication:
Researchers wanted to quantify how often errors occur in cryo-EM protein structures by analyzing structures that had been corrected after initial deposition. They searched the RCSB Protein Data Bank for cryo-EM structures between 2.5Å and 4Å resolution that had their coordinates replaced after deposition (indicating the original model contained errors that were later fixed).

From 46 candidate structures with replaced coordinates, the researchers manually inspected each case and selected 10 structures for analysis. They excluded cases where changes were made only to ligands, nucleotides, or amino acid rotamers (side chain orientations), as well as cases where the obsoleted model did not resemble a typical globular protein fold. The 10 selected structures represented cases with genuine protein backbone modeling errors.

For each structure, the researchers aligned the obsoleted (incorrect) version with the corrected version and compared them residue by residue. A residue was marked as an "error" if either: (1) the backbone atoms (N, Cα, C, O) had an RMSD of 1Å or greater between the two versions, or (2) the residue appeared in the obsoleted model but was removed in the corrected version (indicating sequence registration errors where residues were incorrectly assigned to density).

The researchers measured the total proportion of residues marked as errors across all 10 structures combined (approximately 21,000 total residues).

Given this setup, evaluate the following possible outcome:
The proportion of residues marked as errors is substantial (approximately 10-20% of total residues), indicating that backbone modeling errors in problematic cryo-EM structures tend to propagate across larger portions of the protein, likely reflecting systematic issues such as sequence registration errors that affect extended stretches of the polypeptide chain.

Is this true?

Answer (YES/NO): NO